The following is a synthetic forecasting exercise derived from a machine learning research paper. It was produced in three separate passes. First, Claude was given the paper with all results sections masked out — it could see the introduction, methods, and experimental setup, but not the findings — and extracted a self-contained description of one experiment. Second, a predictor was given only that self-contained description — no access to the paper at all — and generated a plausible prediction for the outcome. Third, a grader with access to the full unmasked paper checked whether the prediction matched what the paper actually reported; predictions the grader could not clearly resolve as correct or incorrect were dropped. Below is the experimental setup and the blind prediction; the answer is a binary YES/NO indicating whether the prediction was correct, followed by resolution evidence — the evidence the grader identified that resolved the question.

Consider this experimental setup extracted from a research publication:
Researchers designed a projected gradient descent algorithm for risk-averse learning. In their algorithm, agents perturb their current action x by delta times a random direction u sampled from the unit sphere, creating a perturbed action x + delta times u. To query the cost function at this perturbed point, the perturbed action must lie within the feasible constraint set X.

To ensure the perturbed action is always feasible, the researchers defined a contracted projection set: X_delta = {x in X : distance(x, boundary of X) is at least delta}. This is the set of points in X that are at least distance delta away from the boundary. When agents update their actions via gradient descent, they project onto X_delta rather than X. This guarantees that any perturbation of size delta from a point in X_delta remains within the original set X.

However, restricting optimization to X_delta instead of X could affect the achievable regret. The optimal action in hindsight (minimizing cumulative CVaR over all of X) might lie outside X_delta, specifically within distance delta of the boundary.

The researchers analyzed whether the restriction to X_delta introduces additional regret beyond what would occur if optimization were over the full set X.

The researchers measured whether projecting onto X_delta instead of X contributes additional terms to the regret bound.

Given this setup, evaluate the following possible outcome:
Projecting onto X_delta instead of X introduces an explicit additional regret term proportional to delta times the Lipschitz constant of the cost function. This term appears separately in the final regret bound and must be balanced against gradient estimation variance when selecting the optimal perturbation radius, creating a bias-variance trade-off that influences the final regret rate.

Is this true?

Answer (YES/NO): NO